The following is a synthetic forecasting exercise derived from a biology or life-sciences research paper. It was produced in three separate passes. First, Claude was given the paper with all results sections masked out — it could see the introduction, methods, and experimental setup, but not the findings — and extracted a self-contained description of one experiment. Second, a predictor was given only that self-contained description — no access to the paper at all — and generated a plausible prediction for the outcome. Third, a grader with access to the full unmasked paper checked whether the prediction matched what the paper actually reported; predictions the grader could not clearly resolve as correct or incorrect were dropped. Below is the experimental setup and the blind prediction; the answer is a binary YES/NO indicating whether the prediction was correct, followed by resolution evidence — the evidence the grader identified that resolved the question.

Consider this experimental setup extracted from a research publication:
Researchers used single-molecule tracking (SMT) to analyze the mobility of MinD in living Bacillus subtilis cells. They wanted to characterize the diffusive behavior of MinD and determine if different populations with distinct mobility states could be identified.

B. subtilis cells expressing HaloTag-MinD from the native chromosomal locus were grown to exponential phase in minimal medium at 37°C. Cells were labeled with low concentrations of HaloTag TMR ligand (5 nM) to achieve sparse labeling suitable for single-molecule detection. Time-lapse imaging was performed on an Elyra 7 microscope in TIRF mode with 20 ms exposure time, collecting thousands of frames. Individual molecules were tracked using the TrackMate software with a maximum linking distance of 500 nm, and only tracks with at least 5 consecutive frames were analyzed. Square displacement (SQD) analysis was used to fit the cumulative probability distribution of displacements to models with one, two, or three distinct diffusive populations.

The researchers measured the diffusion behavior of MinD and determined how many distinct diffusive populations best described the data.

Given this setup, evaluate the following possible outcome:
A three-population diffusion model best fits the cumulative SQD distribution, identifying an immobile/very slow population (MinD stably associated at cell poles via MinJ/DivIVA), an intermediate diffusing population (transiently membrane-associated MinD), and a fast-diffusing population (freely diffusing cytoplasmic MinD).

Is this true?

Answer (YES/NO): YES